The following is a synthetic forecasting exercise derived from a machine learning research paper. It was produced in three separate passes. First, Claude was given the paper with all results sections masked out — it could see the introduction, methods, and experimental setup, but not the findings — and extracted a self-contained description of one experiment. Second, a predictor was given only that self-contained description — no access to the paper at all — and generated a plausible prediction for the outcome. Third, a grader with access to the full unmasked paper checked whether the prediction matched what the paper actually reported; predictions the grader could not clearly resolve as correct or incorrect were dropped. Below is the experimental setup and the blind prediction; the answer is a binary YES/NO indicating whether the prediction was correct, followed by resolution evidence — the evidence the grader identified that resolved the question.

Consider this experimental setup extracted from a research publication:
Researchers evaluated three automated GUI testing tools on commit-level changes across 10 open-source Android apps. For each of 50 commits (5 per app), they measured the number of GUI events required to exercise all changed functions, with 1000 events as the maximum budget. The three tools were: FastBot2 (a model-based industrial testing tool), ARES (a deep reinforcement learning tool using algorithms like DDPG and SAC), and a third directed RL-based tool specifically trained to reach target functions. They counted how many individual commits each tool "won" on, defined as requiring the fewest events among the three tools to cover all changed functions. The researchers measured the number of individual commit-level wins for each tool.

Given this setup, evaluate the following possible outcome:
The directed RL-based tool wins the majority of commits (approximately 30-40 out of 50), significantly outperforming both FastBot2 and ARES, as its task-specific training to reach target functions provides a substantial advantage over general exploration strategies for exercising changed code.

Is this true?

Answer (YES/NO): NO